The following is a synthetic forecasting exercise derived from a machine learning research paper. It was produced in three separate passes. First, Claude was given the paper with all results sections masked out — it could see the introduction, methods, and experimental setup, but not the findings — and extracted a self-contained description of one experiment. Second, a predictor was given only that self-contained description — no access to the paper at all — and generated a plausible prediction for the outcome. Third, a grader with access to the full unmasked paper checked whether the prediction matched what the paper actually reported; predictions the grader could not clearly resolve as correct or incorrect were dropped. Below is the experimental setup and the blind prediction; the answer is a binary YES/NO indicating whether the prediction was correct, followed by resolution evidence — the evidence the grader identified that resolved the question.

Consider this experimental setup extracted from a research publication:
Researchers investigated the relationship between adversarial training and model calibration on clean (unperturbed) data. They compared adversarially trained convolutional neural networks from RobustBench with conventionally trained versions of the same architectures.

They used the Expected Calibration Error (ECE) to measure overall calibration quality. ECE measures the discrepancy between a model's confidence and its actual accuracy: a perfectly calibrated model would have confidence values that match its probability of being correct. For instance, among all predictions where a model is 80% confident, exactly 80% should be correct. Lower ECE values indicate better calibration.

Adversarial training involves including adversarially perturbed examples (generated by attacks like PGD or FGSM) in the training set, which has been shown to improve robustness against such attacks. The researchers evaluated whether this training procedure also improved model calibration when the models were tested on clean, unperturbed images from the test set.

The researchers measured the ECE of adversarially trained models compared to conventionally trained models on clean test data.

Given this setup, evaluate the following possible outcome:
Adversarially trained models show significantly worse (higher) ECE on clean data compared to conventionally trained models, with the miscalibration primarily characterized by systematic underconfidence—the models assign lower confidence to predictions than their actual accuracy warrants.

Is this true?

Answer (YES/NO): NO